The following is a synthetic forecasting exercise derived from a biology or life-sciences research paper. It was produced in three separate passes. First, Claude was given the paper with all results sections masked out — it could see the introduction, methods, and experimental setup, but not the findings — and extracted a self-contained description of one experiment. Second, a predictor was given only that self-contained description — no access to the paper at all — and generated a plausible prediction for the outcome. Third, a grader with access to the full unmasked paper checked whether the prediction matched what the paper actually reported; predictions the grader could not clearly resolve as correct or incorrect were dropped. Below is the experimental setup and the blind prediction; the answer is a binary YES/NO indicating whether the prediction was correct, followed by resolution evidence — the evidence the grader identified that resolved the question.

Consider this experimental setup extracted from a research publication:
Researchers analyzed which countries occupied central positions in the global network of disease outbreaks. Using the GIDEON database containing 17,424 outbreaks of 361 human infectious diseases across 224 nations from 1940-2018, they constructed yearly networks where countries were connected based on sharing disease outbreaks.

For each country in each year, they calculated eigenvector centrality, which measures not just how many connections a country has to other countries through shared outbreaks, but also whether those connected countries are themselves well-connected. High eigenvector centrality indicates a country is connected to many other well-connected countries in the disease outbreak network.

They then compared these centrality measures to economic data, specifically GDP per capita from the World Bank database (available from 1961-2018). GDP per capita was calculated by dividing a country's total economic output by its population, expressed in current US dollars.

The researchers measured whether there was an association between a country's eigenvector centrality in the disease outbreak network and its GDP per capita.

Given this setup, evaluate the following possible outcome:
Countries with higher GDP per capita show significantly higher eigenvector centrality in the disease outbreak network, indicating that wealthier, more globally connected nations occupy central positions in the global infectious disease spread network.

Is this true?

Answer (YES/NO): YES